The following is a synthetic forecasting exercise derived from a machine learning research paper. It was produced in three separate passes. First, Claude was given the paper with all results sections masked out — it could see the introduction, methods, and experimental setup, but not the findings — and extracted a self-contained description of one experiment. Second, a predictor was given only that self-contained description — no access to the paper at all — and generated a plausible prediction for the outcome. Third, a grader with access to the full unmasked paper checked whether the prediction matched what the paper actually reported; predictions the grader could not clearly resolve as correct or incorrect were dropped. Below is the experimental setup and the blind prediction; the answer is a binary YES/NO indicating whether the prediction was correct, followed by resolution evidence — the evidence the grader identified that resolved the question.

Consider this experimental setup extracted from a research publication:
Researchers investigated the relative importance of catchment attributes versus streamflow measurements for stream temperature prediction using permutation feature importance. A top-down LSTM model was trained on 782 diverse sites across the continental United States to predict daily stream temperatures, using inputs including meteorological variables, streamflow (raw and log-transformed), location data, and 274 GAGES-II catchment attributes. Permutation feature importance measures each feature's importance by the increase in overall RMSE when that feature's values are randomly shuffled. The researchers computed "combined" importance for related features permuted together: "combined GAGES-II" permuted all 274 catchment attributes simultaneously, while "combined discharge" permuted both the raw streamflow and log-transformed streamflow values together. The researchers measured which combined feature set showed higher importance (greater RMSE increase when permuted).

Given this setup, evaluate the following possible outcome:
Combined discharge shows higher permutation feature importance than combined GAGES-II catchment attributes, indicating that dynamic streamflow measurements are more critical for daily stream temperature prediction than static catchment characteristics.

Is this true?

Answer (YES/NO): NO